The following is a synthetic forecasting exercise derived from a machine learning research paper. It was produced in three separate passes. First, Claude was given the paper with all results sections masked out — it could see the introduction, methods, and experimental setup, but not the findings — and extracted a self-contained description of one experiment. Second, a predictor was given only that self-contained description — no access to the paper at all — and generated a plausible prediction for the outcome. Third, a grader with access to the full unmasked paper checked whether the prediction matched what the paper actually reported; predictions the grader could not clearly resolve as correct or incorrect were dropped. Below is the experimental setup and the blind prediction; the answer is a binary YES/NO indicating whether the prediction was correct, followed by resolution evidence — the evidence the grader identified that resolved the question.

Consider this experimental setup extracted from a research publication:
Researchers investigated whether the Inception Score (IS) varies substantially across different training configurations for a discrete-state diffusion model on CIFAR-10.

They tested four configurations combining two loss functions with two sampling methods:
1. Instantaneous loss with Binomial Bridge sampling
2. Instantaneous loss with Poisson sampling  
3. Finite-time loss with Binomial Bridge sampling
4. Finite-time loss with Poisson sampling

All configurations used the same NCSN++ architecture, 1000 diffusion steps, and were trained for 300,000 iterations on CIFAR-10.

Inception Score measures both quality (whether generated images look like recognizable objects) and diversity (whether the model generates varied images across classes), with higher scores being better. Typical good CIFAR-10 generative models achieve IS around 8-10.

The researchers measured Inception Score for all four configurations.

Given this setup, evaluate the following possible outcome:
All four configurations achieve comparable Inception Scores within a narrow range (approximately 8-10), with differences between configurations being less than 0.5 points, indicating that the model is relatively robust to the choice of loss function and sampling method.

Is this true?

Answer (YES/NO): YES